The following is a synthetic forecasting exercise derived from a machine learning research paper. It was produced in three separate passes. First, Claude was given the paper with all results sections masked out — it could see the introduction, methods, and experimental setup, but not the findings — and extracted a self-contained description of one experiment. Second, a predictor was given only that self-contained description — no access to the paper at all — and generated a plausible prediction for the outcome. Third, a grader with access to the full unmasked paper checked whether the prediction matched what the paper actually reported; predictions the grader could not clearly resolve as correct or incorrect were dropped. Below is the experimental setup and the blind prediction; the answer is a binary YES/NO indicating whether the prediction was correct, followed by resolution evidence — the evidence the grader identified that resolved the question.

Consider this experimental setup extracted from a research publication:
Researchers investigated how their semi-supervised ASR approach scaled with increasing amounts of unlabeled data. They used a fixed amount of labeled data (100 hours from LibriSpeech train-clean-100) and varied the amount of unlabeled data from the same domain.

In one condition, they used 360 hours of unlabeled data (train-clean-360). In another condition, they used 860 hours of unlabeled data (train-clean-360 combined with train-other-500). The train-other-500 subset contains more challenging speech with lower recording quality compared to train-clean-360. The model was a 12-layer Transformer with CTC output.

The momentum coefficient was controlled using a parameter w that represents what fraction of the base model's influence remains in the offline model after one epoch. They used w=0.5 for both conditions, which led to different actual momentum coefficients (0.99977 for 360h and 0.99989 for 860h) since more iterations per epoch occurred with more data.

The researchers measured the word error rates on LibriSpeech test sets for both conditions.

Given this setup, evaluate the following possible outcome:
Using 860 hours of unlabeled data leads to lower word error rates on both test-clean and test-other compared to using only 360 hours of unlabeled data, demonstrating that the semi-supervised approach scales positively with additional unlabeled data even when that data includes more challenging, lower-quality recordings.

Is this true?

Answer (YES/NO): YES